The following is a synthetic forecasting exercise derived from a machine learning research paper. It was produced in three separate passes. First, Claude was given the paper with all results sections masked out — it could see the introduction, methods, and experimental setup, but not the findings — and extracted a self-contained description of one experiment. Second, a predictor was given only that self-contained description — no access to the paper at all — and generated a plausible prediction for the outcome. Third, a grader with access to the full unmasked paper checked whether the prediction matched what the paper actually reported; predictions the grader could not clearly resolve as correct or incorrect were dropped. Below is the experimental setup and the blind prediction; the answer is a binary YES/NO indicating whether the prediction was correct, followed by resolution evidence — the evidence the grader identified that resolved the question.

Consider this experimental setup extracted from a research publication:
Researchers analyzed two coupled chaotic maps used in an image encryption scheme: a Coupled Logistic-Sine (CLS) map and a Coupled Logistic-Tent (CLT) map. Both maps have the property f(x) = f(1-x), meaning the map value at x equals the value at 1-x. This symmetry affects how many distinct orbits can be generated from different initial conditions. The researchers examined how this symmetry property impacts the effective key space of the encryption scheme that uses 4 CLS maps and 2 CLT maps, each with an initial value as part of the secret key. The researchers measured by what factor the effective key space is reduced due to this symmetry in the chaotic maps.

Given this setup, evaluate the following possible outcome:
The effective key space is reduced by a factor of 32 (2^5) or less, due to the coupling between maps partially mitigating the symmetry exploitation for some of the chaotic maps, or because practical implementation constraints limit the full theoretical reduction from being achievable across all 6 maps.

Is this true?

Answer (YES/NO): NO